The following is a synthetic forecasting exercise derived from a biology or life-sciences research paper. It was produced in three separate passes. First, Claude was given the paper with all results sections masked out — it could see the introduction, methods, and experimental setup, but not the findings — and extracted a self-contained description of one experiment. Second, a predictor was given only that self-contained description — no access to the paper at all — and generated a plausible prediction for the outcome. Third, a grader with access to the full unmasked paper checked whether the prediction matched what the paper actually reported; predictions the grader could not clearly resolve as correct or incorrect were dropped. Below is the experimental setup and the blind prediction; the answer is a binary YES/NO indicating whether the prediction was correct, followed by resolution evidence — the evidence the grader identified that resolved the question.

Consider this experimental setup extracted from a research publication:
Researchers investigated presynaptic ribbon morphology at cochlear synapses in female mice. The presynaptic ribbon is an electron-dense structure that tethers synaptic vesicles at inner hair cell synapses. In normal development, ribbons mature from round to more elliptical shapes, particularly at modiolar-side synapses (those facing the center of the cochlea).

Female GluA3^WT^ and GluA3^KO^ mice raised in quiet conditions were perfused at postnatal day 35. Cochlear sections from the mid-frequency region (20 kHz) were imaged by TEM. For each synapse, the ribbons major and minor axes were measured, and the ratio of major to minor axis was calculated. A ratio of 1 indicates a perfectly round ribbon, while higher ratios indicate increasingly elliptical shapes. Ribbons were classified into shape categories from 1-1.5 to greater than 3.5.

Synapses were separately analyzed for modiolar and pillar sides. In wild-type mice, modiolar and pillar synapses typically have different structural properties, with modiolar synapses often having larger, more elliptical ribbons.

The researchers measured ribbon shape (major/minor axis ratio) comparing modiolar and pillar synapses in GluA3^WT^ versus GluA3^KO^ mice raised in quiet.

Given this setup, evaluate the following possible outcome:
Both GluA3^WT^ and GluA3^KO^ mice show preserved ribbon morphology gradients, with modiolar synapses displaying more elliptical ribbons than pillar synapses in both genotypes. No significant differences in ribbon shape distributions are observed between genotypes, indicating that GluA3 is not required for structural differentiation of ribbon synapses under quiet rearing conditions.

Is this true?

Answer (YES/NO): NO